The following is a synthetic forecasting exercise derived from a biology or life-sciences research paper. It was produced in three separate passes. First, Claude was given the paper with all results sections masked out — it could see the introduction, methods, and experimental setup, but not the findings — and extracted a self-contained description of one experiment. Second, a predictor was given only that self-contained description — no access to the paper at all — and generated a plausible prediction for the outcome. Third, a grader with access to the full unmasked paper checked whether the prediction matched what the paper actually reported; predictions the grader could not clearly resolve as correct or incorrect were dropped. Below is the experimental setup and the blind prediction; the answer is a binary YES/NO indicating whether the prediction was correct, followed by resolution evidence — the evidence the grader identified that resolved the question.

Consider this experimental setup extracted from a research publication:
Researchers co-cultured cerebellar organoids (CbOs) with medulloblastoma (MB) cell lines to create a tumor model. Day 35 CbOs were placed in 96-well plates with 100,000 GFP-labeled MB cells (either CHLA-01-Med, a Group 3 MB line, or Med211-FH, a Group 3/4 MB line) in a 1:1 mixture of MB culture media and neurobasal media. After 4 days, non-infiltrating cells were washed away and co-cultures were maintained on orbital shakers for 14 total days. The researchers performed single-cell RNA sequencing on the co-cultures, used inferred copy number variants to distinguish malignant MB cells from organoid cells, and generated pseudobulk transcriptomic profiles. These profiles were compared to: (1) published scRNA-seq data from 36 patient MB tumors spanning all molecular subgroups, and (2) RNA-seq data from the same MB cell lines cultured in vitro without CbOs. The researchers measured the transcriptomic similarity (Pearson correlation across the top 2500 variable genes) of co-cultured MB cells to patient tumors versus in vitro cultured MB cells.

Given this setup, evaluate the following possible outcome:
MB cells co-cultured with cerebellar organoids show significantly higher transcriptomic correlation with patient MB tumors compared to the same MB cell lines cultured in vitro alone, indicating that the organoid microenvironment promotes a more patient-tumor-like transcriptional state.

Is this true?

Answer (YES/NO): YES